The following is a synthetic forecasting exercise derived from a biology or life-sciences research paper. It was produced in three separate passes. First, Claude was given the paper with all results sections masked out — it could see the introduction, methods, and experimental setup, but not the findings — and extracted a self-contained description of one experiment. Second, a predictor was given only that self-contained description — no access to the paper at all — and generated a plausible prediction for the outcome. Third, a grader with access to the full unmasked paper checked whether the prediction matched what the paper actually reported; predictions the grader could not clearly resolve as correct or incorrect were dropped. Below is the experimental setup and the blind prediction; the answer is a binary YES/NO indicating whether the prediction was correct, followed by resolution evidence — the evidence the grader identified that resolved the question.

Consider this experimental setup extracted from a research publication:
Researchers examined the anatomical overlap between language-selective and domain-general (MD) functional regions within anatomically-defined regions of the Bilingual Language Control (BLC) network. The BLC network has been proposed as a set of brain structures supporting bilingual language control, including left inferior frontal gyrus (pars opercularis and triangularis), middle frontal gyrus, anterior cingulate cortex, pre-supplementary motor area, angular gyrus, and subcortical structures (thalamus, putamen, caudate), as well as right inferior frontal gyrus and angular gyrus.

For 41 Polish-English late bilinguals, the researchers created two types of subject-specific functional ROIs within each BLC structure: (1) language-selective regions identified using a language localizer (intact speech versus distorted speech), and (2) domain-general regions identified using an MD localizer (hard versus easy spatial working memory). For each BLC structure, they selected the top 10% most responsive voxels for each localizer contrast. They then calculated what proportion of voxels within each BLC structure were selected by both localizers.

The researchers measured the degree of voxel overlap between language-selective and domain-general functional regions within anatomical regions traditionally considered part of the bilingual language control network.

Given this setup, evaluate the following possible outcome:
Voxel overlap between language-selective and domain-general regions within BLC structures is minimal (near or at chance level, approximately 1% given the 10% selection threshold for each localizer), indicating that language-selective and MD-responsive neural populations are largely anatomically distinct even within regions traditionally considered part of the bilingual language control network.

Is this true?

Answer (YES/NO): NO